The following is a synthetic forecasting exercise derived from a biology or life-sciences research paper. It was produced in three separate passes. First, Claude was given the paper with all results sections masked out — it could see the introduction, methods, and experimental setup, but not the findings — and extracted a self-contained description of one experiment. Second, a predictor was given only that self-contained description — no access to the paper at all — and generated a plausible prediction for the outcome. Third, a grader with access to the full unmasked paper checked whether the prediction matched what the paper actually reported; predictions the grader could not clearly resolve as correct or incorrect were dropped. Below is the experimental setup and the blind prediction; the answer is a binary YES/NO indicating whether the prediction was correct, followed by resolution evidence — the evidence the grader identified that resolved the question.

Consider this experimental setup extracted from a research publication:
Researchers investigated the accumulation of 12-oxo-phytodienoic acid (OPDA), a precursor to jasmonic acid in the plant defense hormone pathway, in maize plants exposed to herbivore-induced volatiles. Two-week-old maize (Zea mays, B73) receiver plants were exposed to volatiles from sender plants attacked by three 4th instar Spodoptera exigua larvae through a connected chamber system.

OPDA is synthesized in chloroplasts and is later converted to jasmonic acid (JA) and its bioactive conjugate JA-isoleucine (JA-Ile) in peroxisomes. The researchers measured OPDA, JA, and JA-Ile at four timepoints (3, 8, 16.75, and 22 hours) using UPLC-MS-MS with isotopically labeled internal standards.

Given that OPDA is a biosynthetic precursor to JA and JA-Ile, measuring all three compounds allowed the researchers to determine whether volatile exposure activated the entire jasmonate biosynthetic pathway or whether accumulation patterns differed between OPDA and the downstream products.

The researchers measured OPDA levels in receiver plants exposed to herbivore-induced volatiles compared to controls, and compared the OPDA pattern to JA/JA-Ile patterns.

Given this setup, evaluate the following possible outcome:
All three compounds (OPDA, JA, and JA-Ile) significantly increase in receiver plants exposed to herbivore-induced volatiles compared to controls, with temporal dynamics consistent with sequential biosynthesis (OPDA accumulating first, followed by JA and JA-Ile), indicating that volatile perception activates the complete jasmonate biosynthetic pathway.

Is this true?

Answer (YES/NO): NO